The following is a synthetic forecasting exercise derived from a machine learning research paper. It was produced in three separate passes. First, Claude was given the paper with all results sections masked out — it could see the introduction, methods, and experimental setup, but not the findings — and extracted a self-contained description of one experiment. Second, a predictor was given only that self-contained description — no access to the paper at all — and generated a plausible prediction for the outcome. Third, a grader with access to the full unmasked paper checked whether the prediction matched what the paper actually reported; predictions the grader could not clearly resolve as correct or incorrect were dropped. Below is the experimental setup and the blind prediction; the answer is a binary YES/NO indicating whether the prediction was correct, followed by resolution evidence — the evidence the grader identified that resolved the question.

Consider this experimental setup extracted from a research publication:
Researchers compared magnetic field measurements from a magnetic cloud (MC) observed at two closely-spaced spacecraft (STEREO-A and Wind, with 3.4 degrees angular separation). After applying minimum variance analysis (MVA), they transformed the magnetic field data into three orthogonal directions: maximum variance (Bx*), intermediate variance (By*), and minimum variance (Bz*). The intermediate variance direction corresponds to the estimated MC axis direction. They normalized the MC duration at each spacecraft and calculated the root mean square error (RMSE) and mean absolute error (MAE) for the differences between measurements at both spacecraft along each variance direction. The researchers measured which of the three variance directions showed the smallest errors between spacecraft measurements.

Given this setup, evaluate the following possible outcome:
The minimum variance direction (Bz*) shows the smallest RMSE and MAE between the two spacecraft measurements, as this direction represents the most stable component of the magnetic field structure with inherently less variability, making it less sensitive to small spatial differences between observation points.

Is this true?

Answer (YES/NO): NO